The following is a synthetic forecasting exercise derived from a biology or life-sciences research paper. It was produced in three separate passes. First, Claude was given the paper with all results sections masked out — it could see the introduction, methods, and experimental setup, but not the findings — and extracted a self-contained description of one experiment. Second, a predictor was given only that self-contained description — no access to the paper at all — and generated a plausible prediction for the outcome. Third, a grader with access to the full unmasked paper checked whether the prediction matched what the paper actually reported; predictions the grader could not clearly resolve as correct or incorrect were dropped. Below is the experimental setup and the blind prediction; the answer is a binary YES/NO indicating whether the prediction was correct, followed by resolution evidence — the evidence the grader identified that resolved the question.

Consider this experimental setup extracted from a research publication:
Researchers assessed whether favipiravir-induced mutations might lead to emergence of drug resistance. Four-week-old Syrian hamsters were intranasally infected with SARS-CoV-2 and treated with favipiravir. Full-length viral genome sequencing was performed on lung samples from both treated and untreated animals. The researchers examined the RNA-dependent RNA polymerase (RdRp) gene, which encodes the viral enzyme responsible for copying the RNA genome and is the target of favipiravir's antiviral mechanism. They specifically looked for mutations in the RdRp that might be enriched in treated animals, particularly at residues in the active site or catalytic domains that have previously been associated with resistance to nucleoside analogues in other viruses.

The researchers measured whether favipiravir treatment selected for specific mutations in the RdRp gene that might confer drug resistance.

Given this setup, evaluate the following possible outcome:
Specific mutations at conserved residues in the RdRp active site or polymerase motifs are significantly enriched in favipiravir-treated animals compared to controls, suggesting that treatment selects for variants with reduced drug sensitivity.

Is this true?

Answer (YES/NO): NO